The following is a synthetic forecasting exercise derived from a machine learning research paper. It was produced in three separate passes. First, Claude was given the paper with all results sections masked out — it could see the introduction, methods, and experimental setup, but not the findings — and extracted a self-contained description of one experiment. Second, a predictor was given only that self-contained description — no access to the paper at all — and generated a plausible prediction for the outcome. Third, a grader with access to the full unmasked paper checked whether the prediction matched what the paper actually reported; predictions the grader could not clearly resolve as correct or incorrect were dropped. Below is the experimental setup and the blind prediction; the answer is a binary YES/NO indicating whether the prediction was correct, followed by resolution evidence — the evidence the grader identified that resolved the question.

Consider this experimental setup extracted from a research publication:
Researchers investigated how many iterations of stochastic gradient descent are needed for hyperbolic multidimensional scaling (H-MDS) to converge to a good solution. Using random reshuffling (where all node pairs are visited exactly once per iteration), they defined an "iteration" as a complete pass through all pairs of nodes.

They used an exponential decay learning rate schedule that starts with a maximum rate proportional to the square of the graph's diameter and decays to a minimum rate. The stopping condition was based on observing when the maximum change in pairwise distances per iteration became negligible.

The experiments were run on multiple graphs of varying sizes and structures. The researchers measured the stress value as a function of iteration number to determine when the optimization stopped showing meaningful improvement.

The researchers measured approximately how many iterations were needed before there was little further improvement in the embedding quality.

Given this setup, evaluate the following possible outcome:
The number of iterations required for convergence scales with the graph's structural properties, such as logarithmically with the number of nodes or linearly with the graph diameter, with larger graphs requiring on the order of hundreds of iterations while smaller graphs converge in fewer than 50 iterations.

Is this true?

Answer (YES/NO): NO